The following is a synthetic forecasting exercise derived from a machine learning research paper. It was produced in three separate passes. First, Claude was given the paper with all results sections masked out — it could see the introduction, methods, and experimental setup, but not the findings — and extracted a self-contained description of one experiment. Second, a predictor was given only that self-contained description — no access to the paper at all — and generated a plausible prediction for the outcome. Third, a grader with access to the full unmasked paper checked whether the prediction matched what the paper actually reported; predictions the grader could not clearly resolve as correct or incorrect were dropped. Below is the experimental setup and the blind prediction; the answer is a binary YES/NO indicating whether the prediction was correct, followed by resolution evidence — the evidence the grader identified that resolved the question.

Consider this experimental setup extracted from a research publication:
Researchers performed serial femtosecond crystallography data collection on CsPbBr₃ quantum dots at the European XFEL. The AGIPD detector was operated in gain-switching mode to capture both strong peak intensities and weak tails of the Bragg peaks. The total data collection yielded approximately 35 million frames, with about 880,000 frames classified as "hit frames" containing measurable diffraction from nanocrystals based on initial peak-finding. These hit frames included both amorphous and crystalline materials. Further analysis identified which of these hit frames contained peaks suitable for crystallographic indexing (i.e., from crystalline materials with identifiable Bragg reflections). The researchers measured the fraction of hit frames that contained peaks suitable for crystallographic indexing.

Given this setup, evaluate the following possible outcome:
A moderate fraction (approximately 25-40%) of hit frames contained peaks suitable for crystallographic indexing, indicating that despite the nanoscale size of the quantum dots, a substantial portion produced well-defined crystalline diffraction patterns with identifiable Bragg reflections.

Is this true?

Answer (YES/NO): NO